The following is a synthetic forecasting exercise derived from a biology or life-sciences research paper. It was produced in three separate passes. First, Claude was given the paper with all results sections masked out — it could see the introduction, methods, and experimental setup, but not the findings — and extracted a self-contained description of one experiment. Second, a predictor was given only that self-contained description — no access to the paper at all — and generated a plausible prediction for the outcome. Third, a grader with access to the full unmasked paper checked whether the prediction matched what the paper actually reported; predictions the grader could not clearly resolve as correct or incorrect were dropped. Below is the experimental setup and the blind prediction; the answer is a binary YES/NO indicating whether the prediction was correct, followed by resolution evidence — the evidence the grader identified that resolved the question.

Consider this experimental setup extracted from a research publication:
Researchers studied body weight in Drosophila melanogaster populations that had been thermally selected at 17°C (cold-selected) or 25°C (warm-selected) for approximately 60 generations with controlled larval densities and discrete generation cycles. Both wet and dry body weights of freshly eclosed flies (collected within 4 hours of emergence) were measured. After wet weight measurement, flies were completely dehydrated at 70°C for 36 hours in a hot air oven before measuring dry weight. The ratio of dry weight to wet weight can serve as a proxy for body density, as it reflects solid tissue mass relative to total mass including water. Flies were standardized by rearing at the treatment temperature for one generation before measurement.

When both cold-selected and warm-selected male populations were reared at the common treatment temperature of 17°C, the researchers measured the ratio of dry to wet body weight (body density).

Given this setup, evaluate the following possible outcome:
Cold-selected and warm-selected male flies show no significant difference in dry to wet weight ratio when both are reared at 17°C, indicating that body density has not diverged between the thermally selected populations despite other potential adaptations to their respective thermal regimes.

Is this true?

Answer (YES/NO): NO